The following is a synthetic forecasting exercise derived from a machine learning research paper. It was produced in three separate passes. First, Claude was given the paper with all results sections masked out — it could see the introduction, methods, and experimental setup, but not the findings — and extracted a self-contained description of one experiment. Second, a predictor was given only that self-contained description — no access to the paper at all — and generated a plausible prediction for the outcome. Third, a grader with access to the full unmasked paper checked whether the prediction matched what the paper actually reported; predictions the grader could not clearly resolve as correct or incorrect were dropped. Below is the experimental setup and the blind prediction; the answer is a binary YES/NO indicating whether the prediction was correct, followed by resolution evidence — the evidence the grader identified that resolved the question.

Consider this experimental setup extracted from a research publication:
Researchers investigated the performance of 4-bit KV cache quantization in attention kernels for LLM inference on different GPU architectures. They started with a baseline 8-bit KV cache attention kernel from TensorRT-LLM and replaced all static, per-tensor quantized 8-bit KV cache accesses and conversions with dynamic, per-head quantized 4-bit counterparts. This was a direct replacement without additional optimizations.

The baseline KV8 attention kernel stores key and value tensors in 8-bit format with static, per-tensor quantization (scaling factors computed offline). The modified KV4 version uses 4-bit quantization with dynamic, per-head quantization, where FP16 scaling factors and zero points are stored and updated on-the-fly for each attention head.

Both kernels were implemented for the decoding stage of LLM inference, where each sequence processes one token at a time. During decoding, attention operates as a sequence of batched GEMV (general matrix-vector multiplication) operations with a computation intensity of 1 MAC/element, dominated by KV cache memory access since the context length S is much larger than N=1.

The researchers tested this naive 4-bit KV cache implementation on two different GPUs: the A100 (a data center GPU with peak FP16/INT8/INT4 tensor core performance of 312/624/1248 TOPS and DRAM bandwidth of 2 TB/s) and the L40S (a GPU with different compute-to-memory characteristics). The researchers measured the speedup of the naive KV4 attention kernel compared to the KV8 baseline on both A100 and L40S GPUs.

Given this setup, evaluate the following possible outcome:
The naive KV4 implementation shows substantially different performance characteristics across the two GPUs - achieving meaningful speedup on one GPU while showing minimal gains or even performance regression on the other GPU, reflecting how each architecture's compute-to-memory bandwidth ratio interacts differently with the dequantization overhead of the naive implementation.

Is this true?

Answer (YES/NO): YES